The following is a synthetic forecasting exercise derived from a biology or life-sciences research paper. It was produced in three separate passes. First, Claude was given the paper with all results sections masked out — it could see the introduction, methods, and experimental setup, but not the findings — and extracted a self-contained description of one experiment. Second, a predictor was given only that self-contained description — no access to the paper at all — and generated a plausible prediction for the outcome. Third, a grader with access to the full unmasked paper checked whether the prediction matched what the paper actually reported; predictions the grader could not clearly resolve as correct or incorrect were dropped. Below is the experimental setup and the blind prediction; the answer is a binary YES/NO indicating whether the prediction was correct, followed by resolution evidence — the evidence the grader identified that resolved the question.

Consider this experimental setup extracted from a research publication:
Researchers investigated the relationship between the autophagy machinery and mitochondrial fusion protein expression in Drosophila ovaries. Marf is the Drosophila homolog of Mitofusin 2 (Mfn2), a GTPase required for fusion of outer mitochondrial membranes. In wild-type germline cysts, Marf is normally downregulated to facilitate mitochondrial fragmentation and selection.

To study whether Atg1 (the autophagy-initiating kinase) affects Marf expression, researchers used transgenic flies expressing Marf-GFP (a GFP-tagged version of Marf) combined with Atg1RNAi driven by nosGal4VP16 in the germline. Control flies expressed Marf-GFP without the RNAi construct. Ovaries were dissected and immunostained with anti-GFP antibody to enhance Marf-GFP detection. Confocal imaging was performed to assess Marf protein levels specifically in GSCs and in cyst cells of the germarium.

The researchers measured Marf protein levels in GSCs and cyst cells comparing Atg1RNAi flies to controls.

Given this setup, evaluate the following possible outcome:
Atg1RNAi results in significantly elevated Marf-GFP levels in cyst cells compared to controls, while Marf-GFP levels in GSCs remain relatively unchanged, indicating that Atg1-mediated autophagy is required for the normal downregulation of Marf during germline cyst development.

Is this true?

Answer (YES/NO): NO